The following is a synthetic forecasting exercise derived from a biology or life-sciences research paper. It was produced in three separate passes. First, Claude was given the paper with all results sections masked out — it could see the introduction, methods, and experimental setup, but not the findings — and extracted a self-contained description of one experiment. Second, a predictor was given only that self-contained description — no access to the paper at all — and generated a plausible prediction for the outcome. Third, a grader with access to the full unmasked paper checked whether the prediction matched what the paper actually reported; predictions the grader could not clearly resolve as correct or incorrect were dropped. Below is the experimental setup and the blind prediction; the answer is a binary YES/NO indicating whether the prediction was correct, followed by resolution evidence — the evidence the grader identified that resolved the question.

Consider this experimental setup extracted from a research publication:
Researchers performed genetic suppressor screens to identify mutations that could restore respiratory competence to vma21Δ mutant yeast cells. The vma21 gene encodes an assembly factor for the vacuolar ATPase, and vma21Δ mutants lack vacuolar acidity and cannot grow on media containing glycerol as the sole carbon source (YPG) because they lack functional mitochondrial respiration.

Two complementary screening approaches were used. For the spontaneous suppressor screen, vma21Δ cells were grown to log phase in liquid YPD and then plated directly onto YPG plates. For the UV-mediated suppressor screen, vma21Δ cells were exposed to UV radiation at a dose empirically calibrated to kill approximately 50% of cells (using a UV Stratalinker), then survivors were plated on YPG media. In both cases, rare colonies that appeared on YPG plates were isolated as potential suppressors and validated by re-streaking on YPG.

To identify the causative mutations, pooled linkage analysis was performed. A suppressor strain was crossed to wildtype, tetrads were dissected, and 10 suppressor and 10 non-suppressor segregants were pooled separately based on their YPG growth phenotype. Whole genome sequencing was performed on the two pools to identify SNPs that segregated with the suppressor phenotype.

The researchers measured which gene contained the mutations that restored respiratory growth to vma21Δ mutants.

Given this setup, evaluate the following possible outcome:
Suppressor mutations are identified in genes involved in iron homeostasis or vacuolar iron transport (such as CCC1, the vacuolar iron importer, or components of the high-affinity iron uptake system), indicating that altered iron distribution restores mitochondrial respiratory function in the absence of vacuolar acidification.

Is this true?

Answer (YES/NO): NO